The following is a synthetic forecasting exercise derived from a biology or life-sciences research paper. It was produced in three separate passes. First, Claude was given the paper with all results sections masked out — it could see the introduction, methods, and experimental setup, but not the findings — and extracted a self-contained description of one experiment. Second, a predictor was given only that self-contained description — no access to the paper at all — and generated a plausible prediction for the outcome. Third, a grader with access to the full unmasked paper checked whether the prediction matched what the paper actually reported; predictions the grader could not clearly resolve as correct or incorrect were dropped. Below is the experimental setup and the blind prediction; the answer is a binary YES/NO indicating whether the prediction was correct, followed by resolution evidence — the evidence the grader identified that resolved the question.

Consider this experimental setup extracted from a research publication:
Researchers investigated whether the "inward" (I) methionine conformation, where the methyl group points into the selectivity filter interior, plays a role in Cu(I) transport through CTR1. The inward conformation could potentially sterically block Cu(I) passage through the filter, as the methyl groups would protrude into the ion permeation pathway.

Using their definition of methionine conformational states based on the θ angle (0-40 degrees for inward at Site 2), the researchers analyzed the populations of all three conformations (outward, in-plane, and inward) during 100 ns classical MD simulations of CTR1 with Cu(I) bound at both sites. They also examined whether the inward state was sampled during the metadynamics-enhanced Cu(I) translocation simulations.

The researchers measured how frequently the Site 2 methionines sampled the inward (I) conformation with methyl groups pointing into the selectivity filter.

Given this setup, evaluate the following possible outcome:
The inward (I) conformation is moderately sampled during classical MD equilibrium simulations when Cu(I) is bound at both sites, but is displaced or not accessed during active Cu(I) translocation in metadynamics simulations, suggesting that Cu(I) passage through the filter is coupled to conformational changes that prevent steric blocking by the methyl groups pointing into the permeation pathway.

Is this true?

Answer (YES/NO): NO